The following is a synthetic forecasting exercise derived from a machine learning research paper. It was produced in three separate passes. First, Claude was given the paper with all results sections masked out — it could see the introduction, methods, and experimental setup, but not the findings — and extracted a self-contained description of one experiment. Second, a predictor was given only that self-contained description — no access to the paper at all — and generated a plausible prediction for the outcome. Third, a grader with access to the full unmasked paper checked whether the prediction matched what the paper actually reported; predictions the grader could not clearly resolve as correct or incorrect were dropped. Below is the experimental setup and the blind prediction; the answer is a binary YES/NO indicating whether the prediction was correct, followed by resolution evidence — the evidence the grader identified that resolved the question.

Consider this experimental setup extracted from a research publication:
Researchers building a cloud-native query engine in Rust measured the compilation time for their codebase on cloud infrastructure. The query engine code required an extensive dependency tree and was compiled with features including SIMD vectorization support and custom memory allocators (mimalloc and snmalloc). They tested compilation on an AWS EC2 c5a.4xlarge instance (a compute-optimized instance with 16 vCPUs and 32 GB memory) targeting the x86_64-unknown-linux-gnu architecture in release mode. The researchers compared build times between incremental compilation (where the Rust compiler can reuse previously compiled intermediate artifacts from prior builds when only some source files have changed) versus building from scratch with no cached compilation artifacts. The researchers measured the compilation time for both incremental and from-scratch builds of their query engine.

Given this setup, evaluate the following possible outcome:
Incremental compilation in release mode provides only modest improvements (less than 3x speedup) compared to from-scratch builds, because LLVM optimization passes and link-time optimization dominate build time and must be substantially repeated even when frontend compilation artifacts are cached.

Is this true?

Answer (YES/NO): YES